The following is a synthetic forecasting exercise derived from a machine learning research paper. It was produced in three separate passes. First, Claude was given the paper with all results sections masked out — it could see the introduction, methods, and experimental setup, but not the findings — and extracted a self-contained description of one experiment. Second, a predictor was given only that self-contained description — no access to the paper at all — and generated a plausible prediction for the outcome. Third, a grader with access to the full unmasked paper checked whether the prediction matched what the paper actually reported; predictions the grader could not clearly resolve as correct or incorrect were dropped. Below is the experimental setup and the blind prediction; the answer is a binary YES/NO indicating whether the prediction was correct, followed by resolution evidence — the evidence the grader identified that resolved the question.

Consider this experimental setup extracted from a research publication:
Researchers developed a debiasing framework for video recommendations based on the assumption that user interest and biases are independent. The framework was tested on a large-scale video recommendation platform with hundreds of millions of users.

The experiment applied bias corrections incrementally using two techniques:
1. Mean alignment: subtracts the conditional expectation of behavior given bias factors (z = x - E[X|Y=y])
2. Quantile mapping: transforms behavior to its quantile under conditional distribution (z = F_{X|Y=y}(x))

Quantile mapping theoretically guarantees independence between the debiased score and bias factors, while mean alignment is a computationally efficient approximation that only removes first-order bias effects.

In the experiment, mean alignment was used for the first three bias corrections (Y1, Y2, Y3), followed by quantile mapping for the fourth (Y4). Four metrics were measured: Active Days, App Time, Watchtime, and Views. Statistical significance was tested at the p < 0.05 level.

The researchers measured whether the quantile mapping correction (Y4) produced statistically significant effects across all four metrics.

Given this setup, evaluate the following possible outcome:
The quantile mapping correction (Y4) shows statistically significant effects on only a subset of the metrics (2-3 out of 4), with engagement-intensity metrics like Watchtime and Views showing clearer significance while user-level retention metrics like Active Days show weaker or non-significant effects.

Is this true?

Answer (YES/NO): NO